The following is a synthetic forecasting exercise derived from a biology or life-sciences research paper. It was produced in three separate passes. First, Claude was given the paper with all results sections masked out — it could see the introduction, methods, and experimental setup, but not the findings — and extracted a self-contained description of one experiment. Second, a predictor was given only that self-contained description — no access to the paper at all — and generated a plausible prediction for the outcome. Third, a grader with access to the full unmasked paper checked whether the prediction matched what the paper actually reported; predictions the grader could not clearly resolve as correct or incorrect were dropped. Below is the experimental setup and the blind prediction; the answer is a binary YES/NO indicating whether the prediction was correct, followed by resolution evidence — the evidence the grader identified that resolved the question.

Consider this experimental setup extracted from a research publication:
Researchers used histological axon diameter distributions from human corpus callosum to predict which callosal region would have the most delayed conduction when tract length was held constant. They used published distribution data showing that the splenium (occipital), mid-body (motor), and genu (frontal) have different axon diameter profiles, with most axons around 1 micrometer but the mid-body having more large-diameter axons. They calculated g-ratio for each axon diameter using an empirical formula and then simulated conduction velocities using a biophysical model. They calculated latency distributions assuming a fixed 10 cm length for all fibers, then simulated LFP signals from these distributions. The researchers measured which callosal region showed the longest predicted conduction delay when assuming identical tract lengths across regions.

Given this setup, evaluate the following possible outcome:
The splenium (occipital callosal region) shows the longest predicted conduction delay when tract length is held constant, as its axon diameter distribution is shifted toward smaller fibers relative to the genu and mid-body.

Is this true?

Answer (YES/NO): NO